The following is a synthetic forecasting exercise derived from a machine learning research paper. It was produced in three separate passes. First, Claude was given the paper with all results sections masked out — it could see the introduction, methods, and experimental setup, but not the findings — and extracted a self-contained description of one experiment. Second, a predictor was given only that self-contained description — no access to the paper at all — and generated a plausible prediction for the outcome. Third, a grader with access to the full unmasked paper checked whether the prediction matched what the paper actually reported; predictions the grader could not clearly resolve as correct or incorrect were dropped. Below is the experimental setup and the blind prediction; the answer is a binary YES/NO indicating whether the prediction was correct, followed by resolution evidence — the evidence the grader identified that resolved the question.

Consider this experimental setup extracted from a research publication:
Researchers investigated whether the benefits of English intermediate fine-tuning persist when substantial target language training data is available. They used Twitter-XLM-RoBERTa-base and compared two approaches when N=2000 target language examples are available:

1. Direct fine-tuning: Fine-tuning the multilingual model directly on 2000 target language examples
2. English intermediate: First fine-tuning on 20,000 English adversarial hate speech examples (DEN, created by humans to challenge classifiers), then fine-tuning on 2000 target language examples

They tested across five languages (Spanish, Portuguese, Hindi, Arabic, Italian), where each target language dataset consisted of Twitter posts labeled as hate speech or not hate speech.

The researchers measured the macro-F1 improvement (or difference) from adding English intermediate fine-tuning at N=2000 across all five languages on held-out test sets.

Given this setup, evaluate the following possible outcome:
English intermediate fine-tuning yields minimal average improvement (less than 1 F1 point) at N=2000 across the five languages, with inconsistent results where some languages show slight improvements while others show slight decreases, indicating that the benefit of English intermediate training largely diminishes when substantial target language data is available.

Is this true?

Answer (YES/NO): YES